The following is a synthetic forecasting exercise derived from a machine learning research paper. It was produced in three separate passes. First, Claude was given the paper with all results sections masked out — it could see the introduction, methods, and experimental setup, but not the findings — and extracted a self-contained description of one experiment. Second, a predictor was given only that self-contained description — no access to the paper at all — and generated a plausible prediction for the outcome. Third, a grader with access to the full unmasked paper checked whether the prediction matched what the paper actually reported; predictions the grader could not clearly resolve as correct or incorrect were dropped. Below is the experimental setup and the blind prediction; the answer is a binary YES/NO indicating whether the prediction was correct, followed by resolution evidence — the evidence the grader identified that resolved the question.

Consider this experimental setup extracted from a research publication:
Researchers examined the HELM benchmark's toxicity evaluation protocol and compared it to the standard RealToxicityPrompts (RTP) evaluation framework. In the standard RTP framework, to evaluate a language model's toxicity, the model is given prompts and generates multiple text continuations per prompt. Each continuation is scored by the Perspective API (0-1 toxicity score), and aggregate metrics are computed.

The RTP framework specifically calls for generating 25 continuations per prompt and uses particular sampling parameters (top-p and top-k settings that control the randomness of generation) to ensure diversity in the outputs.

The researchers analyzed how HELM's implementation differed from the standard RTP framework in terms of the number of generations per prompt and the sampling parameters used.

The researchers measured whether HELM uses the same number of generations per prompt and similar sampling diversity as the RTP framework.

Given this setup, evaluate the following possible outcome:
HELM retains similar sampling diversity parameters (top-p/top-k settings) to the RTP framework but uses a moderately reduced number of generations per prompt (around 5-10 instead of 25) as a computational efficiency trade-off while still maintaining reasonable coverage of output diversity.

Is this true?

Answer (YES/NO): NO